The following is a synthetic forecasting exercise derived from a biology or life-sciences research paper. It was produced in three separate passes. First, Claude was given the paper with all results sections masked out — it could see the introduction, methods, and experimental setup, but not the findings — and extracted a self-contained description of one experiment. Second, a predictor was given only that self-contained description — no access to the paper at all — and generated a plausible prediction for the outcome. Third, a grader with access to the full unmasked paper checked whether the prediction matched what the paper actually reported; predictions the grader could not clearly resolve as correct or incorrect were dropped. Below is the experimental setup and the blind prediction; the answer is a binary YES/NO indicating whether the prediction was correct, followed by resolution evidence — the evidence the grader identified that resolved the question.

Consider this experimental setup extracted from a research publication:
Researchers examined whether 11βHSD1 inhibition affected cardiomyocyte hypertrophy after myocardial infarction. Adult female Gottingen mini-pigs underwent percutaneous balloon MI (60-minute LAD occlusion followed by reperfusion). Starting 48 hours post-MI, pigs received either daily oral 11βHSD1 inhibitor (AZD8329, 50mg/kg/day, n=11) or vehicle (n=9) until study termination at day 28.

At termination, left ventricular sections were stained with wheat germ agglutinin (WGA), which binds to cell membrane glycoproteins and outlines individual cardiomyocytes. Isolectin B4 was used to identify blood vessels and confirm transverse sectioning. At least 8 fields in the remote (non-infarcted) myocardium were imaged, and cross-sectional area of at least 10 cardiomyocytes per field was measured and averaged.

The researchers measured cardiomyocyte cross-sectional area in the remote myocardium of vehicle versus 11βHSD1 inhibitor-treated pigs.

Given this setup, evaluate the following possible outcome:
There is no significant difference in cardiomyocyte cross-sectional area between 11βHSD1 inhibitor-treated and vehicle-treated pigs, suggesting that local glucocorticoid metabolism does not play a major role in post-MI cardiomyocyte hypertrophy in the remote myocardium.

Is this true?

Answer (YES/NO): YES